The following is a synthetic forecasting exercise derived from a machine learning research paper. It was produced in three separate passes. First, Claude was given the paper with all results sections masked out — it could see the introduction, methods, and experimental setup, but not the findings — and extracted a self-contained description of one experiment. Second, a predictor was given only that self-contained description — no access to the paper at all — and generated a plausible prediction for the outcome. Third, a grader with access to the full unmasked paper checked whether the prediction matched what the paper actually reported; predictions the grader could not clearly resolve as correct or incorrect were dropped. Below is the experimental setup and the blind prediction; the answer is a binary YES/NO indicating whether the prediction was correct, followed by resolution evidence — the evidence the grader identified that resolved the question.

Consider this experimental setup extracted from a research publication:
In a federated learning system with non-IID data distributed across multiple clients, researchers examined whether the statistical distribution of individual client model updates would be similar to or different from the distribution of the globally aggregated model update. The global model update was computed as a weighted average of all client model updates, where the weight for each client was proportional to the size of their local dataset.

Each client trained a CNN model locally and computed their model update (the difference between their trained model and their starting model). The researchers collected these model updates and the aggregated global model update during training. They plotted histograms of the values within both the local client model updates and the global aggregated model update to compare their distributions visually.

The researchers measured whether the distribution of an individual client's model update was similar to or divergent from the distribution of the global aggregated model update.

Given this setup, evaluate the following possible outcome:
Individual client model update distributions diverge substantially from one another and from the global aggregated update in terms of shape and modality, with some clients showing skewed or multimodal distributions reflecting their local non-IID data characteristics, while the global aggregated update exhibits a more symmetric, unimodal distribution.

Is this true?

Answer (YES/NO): NO